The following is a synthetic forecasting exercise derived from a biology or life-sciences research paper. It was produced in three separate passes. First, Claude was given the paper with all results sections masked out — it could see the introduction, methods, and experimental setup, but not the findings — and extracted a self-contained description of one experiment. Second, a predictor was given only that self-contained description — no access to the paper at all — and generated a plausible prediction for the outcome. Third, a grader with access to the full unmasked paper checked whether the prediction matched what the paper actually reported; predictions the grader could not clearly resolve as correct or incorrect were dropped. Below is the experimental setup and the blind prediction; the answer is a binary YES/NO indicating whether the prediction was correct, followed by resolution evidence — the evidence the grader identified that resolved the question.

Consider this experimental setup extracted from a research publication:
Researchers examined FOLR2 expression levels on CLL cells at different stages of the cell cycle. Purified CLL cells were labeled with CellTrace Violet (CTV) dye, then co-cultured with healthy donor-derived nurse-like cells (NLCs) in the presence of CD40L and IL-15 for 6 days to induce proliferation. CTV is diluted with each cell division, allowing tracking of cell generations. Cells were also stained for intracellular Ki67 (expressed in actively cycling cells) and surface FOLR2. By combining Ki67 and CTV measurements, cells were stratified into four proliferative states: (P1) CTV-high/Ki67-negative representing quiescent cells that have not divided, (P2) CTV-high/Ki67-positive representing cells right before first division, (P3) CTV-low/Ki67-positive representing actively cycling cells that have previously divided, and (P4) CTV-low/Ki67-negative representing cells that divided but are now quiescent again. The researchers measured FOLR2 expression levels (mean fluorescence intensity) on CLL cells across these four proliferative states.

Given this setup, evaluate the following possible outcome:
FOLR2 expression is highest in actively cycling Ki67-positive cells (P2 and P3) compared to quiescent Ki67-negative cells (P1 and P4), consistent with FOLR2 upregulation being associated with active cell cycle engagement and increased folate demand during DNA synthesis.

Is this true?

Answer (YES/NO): YES